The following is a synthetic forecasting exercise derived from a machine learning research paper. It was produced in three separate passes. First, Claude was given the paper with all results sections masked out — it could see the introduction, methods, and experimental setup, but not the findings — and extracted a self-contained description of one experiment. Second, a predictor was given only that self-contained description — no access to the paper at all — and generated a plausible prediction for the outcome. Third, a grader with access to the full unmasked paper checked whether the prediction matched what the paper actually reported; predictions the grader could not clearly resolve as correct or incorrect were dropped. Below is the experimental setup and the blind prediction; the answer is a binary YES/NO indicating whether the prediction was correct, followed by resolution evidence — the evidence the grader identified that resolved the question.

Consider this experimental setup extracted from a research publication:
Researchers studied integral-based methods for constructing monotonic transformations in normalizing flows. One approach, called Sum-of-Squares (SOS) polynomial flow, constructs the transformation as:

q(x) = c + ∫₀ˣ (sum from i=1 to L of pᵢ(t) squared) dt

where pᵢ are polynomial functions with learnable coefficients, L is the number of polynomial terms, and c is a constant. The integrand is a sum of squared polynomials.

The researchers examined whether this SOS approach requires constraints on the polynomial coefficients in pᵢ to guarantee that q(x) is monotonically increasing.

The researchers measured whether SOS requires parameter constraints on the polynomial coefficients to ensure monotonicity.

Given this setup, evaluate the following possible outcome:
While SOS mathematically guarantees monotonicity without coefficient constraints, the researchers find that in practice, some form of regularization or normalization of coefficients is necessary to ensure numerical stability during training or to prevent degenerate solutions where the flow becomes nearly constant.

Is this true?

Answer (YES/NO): NO